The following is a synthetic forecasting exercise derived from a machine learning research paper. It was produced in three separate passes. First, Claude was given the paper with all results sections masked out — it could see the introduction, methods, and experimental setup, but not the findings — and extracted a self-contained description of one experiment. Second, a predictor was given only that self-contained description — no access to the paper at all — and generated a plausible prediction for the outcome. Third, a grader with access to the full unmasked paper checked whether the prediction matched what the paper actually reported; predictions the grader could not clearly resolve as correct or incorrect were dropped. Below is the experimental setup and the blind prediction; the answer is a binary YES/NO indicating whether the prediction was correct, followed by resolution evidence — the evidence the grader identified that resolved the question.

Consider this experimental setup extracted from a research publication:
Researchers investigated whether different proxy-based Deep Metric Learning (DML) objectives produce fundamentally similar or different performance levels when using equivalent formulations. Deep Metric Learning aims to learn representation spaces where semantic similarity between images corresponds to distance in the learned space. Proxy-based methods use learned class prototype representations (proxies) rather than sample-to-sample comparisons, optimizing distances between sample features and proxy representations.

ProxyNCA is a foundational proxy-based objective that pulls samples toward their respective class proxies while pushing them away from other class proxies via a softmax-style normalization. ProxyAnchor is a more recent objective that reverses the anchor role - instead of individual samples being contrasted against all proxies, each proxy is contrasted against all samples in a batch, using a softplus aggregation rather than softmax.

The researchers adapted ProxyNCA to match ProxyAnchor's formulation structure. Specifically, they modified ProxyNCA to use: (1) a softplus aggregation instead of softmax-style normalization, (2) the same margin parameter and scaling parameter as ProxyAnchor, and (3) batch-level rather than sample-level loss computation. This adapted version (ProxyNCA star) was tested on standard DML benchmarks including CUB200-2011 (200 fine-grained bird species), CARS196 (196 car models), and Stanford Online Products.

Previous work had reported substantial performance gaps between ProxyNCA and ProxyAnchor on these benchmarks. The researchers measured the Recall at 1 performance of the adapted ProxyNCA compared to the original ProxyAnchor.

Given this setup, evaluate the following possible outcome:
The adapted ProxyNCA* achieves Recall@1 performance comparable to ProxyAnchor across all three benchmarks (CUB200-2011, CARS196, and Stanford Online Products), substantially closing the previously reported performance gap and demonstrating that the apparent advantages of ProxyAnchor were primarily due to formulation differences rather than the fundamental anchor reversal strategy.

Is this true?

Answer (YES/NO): YES